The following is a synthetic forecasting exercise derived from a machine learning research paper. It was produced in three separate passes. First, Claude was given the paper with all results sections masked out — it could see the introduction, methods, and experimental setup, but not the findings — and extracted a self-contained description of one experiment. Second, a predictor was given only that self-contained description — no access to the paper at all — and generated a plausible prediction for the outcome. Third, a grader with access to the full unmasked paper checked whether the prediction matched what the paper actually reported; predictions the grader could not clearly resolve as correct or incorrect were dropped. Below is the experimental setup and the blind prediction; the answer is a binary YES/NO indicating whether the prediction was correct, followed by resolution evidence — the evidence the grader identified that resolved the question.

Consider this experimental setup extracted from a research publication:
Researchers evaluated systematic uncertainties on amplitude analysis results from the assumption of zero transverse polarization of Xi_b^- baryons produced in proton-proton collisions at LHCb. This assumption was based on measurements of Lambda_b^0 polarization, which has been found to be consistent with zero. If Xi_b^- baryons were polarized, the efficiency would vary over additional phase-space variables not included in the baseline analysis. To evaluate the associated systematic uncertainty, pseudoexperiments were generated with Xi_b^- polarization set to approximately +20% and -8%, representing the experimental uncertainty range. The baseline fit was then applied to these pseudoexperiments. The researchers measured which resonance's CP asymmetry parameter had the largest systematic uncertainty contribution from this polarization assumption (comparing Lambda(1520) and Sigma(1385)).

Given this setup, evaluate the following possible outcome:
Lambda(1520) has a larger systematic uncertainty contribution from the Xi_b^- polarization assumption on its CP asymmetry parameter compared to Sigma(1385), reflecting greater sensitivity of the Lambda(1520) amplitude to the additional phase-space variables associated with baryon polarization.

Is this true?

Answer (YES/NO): NO